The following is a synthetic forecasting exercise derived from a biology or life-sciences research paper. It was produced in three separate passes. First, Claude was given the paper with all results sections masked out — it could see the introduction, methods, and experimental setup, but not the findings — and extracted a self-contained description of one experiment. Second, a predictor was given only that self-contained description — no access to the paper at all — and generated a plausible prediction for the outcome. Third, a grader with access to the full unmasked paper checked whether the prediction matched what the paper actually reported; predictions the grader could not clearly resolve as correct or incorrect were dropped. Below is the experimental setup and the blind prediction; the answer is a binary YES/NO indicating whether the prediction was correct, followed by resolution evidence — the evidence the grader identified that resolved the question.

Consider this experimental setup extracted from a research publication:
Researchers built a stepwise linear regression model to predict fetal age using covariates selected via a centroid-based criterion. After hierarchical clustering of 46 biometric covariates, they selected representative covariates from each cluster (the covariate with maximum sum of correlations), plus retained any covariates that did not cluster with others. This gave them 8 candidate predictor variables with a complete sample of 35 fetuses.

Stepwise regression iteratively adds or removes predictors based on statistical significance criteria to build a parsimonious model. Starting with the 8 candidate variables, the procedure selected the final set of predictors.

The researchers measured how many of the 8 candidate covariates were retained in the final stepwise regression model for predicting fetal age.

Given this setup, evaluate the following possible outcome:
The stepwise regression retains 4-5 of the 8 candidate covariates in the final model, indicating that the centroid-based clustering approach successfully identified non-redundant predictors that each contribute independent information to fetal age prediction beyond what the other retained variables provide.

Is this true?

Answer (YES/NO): NO